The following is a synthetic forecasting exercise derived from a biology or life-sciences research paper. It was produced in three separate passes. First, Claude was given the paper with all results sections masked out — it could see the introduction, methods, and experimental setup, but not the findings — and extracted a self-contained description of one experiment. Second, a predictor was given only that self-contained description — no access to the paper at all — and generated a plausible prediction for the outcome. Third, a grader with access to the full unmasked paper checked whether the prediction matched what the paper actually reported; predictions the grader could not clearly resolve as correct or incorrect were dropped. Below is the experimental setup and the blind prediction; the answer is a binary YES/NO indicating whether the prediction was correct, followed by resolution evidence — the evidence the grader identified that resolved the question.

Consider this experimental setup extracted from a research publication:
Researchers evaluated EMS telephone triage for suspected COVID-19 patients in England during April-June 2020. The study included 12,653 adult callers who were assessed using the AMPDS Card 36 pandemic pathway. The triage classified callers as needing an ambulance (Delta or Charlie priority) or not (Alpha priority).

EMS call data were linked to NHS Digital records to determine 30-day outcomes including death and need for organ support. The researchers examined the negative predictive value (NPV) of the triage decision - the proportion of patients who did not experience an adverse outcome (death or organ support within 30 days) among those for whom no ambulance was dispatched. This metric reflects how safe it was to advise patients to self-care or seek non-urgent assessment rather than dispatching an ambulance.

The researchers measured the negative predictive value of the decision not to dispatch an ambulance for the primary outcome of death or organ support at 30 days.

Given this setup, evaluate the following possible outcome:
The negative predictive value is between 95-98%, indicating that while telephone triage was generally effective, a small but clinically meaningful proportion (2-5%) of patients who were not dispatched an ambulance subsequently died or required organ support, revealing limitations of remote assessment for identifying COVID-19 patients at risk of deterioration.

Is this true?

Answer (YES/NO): YES